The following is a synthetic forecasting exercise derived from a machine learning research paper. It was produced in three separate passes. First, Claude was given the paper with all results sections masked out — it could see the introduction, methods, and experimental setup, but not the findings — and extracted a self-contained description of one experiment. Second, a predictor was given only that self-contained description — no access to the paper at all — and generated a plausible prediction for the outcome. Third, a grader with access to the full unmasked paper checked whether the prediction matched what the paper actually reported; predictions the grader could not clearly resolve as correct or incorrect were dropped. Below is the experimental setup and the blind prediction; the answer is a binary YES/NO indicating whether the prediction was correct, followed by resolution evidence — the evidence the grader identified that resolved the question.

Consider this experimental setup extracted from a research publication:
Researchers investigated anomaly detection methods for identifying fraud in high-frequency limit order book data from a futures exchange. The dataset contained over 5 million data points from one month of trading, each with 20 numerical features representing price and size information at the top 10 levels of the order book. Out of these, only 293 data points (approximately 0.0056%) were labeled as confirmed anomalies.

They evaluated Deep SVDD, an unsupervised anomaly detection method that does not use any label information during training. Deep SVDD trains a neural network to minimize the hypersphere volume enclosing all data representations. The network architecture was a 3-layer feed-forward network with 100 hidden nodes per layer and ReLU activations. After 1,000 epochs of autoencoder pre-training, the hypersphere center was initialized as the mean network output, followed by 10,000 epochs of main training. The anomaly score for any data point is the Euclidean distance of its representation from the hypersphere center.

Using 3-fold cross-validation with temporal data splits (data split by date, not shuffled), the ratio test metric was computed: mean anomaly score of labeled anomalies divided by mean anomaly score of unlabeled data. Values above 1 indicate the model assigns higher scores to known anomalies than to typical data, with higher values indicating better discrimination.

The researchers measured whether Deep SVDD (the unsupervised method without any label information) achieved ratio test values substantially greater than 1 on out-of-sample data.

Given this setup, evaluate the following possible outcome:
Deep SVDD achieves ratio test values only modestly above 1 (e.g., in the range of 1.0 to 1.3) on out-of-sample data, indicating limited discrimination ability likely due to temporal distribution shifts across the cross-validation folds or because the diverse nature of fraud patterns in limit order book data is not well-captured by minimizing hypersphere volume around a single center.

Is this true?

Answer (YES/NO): NO